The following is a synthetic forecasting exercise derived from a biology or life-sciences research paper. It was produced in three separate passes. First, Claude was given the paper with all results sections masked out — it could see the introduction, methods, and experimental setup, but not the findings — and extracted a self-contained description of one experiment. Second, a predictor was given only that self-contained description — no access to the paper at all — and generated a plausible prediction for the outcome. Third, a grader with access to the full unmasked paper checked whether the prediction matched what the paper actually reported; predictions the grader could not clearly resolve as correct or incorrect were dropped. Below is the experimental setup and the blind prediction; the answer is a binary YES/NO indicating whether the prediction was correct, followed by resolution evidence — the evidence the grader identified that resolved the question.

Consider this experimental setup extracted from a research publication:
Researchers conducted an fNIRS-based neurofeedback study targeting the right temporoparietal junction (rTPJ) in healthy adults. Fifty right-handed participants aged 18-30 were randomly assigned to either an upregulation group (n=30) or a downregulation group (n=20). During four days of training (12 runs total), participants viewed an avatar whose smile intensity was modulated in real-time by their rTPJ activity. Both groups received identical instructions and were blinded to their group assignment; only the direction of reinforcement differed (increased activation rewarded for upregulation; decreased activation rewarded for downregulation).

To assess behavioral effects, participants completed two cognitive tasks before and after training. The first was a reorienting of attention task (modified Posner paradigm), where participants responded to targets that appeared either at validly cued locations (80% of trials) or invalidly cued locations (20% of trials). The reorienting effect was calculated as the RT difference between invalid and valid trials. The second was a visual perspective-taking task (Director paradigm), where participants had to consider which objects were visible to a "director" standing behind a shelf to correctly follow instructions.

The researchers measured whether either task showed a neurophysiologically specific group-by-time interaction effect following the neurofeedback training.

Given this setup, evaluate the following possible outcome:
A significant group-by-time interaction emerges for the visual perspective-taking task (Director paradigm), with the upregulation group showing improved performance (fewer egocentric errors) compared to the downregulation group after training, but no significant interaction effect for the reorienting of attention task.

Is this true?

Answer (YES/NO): NO